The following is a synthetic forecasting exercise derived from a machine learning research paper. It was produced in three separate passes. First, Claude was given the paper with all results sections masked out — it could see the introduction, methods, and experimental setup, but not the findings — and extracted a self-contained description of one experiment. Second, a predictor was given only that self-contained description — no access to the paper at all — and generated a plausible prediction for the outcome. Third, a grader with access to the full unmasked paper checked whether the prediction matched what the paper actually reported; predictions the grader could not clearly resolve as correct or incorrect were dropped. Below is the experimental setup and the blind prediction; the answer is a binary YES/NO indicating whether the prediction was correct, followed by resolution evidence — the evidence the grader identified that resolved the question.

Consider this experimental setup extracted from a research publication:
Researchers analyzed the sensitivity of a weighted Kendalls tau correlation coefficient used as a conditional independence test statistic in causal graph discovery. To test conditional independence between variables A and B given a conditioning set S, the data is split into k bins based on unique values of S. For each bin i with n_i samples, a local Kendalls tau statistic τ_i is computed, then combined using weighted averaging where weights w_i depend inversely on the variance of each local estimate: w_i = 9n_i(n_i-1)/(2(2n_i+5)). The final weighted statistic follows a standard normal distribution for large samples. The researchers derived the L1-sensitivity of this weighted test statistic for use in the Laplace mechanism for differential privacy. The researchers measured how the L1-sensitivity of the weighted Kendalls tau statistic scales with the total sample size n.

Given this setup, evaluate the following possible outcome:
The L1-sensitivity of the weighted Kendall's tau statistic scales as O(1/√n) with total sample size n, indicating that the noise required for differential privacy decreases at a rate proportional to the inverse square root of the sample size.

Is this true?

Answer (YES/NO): YES